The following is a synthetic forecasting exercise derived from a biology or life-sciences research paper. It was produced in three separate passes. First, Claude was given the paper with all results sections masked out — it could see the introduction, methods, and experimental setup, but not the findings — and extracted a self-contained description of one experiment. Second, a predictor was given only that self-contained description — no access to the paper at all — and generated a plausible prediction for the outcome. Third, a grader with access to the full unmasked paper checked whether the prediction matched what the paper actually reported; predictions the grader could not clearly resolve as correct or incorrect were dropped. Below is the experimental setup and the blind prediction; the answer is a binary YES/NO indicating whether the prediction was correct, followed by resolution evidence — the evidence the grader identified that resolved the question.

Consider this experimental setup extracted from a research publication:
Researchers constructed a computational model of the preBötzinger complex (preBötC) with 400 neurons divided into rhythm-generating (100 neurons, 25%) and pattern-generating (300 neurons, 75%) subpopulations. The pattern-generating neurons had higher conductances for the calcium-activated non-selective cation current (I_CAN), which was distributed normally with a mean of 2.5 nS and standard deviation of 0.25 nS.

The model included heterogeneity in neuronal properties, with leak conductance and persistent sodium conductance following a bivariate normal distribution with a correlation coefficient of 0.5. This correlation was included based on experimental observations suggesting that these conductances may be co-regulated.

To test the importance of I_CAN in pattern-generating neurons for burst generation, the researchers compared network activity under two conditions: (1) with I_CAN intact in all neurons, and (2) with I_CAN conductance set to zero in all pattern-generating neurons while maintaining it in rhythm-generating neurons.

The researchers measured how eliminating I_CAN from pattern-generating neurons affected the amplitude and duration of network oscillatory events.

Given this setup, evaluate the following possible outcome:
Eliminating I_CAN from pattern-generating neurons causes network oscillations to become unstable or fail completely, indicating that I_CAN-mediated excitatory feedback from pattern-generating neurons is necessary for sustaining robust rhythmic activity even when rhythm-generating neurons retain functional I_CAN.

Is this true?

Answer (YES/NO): NO